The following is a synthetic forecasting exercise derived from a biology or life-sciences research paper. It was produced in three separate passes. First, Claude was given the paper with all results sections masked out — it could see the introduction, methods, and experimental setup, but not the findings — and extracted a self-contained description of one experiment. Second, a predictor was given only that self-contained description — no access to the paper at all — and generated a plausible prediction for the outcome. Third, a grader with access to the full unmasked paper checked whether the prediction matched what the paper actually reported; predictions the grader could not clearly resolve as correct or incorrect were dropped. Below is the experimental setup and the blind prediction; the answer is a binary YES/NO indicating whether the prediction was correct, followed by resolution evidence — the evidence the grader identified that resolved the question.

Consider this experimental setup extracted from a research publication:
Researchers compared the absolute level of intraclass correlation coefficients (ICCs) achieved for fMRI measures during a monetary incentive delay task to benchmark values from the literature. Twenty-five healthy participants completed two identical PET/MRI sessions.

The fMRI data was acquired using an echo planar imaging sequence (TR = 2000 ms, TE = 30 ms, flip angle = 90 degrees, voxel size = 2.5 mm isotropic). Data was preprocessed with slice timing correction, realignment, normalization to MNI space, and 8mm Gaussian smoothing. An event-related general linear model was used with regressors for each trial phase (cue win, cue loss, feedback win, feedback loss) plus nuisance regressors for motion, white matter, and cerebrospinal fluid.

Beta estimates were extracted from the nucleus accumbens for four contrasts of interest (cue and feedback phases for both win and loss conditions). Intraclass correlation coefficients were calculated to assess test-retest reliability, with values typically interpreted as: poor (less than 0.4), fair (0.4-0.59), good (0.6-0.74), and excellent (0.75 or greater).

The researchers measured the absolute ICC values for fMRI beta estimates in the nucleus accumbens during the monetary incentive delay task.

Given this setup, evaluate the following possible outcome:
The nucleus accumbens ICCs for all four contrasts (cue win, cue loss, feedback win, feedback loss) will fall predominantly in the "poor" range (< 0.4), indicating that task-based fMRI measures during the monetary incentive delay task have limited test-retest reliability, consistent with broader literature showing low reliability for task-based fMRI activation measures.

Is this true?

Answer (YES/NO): NO